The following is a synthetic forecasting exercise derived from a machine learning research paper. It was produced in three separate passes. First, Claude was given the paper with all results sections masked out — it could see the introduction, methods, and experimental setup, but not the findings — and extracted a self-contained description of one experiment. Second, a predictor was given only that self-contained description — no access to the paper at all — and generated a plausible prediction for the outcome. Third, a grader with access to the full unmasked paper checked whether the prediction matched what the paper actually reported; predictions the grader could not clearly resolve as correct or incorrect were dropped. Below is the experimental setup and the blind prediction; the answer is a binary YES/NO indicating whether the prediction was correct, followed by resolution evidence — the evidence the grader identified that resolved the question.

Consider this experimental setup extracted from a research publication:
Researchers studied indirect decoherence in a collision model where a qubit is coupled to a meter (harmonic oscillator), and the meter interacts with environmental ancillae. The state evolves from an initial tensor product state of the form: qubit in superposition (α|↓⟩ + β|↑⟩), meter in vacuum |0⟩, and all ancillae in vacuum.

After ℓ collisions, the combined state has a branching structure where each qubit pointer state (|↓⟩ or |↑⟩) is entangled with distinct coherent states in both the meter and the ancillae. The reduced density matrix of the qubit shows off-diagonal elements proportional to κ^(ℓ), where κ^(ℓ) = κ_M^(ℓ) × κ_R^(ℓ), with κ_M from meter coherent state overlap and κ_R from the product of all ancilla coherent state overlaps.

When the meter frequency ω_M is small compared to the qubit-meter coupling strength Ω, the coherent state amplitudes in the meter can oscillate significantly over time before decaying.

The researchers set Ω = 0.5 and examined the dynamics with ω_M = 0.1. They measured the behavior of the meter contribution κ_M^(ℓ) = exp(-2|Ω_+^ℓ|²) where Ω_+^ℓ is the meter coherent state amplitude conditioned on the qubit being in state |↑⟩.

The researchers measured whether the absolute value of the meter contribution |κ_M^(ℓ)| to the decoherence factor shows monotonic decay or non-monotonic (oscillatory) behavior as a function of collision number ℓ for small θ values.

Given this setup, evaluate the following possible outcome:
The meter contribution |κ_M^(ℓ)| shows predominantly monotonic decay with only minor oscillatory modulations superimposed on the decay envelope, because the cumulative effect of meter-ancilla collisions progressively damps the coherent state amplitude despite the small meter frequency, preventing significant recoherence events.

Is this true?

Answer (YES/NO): NO